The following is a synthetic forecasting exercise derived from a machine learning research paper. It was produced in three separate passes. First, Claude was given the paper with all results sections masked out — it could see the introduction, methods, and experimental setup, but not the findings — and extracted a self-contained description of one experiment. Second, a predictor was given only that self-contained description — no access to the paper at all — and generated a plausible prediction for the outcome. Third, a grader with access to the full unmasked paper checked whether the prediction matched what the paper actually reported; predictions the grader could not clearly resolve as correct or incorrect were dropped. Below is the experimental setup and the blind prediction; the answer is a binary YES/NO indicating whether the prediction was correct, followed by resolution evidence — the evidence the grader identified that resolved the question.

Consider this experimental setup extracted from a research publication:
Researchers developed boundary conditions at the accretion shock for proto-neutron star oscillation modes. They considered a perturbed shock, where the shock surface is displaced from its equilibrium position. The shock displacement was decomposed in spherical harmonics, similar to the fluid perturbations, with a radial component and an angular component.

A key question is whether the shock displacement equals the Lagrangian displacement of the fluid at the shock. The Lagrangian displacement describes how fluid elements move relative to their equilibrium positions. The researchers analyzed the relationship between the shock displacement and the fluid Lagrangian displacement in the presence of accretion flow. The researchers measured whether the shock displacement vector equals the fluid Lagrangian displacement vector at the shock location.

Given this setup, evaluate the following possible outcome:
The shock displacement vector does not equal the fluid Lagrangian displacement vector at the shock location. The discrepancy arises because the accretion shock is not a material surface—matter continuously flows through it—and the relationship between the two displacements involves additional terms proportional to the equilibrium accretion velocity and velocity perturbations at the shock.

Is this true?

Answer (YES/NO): YES